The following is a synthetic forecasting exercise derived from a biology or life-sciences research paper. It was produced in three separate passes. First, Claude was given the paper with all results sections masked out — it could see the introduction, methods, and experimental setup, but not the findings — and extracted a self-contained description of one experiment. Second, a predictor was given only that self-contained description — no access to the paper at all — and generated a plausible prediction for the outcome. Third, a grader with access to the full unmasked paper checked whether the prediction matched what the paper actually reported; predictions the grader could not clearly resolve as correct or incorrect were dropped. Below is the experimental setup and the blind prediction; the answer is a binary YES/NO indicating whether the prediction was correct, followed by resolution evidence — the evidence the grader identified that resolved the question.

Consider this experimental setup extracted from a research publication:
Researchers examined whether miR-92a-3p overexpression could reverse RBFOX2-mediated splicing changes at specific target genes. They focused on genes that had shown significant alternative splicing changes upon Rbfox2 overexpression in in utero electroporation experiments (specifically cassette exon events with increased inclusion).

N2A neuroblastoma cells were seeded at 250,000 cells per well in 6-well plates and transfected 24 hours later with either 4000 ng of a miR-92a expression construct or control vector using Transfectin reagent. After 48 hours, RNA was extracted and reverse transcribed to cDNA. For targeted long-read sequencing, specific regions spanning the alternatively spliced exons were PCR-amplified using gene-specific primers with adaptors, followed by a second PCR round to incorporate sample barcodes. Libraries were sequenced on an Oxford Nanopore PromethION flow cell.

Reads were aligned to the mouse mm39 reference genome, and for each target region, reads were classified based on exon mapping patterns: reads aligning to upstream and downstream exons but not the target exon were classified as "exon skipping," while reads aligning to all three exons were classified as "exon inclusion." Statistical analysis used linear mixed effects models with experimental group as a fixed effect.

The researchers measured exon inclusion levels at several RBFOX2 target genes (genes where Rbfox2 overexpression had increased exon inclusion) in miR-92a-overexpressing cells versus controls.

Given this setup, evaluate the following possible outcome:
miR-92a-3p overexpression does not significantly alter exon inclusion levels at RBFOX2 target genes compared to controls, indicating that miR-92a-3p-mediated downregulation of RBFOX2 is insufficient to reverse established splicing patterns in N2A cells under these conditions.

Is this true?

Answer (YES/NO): NO